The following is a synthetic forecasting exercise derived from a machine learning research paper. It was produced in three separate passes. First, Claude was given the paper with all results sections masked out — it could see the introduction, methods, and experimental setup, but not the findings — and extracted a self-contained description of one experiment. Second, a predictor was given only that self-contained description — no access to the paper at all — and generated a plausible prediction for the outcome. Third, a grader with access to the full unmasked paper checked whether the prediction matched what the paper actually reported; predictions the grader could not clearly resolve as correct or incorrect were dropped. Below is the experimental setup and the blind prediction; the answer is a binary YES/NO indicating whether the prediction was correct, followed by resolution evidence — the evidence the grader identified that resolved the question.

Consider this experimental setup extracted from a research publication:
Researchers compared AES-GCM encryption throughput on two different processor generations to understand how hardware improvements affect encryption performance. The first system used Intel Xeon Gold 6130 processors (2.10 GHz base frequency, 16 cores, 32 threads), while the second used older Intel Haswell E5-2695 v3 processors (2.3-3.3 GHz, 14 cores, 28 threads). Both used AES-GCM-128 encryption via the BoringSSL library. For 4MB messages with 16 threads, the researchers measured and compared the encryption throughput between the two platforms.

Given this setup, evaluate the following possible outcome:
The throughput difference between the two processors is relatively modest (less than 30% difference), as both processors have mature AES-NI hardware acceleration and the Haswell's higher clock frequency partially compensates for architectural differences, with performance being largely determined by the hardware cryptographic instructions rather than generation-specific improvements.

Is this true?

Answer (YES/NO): NO